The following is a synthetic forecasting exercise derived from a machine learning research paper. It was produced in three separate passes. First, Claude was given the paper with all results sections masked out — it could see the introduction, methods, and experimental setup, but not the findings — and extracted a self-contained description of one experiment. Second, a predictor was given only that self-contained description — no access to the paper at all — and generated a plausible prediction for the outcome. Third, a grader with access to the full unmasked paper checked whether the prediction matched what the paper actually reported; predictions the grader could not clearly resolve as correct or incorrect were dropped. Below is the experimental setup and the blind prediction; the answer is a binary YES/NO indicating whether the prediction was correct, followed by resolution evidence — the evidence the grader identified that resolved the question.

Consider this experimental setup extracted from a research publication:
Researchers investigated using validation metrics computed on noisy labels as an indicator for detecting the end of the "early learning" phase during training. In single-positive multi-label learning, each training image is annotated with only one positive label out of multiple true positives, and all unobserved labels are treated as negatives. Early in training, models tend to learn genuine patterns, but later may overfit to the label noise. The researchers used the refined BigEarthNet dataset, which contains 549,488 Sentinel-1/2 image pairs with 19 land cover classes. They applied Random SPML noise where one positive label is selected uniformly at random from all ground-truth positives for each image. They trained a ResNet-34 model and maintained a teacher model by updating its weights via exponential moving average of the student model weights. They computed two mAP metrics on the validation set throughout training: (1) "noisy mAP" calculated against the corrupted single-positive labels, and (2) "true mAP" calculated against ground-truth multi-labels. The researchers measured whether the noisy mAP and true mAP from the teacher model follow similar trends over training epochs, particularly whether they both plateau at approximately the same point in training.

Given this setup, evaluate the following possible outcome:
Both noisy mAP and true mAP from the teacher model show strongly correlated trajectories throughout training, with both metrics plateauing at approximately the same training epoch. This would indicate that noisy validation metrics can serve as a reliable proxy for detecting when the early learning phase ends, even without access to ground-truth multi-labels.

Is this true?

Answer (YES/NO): YES